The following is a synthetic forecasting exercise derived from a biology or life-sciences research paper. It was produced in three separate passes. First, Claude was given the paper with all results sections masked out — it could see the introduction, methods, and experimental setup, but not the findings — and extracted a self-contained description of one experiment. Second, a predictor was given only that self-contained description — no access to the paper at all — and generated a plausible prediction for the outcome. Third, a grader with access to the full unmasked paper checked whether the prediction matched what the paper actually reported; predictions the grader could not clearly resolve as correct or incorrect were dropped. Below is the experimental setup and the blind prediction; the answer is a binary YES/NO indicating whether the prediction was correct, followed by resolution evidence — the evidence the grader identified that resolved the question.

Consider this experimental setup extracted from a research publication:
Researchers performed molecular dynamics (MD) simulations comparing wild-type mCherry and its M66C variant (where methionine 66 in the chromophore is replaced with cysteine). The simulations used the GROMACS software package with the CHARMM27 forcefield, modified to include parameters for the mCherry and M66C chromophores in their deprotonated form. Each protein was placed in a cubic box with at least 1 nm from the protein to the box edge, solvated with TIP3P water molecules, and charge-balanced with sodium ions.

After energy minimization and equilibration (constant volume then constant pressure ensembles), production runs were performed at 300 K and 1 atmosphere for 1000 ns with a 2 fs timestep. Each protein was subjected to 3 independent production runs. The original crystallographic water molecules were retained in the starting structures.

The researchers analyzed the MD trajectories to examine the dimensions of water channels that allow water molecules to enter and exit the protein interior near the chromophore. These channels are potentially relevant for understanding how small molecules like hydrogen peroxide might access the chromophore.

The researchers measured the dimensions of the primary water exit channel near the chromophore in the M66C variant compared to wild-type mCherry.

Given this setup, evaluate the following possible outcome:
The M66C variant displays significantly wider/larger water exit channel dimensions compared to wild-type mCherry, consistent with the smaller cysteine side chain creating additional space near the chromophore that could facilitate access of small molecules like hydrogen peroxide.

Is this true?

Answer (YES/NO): NO